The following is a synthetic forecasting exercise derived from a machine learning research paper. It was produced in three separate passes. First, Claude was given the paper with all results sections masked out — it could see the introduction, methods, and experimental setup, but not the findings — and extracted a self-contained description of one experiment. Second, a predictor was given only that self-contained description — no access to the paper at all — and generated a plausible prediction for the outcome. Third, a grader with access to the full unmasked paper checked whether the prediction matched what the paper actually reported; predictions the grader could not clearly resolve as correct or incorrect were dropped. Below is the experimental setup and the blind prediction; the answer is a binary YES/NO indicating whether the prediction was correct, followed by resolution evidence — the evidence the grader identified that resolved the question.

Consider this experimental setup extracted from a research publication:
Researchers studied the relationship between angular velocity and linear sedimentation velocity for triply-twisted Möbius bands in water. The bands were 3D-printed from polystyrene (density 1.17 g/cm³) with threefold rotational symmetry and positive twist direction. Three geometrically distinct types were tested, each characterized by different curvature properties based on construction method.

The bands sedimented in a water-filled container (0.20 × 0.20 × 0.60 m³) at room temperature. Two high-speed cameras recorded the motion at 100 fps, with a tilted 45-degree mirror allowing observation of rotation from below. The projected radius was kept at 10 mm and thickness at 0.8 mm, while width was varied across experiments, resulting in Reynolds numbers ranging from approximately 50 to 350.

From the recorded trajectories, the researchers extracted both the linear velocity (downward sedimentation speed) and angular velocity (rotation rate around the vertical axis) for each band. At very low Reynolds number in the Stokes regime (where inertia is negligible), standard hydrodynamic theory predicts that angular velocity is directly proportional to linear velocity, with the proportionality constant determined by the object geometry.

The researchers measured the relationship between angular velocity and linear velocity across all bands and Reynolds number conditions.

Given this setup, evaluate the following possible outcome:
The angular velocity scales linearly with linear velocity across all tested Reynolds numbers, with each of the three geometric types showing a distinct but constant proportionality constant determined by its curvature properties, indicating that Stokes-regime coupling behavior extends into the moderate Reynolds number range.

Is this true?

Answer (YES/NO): NO